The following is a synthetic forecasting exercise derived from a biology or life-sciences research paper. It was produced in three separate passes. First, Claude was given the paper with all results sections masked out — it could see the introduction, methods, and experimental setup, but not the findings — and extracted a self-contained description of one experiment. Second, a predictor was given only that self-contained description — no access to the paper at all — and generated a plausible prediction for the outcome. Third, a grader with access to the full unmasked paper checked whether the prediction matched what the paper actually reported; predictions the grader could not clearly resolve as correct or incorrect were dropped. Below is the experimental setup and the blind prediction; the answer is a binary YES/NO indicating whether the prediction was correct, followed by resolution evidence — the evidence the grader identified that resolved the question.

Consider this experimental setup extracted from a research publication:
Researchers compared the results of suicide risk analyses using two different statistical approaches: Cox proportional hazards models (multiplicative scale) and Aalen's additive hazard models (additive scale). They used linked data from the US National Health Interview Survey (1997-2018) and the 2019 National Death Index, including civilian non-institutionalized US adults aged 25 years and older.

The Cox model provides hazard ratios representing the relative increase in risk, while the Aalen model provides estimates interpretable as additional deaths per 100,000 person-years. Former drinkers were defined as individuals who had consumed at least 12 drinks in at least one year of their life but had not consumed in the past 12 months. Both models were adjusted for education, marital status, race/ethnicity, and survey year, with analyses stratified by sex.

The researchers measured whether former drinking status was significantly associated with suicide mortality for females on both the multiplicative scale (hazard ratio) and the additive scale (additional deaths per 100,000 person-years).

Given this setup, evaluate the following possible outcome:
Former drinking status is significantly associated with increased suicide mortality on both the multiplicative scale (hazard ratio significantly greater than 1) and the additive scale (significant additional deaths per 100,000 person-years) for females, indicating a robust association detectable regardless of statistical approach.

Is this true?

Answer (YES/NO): NO